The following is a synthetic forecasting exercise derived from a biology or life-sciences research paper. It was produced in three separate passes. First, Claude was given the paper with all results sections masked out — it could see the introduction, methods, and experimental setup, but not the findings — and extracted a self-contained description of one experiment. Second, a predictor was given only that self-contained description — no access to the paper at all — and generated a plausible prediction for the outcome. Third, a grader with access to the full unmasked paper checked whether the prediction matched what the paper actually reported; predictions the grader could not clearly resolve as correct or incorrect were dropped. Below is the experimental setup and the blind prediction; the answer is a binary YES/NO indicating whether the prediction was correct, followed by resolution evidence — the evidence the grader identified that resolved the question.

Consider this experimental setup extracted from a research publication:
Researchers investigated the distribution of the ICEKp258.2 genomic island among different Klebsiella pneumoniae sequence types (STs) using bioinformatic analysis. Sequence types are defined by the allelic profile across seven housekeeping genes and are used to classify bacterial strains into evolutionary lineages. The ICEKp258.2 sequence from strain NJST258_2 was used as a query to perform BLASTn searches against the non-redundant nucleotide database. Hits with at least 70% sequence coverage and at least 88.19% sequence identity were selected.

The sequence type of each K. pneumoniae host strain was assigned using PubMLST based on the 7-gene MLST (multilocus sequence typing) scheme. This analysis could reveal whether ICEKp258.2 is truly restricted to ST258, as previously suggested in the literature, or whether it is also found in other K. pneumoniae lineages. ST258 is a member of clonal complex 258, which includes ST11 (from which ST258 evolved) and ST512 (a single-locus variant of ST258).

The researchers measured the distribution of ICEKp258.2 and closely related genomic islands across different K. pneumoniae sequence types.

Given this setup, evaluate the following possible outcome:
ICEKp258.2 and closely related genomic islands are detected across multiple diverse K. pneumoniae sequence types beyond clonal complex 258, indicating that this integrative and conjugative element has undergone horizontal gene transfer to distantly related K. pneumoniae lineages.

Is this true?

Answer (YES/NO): YES